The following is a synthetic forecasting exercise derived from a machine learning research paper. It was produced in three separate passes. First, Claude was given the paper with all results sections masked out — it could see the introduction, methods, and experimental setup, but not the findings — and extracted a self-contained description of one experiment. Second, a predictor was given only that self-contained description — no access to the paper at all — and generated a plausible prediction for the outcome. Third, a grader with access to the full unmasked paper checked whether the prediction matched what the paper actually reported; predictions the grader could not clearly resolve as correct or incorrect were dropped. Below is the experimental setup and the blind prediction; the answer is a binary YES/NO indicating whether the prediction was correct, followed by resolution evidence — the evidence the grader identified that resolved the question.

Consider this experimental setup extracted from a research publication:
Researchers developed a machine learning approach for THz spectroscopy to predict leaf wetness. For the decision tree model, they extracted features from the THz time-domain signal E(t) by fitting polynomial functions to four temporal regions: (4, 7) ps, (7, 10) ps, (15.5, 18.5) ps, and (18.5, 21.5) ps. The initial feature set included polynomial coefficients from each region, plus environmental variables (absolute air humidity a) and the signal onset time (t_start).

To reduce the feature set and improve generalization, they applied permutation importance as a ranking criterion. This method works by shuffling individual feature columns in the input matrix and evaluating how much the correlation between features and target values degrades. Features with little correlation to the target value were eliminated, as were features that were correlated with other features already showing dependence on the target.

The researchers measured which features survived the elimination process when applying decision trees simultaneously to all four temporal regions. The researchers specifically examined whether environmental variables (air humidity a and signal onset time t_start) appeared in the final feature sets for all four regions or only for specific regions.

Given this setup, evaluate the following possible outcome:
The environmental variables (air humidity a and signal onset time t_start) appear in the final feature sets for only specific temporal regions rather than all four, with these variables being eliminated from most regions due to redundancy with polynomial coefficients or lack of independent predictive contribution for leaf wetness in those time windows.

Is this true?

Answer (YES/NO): YES